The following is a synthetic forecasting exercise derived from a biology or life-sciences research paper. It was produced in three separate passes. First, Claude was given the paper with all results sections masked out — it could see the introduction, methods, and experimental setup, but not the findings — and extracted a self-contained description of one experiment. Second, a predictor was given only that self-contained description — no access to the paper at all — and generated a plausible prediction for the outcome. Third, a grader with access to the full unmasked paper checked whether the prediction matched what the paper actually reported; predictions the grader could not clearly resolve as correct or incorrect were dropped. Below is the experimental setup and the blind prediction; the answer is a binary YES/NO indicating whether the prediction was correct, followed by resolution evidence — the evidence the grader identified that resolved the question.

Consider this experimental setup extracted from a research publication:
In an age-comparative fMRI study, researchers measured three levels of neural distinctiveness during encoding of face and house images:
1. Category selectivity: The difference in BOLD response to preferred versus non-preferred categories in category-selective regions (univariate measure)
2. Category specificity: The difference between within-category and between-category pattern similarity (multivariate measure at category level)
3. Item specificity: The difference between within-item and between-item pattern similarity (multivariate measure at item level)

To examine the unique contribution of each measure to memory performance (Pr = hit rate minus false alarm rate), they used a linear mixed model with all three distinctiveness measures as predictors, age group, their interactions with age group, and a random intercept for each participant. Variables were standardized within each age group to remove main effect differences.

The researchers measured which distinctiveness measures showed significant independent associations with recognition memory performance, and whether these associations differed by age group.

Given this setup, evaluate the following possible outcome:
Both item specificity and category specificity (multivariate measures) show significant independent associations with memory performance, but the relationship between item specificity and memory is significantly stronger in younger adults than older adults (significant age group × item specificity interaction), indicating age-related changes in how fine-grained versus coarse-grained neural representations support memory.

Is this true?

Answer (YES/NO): NO